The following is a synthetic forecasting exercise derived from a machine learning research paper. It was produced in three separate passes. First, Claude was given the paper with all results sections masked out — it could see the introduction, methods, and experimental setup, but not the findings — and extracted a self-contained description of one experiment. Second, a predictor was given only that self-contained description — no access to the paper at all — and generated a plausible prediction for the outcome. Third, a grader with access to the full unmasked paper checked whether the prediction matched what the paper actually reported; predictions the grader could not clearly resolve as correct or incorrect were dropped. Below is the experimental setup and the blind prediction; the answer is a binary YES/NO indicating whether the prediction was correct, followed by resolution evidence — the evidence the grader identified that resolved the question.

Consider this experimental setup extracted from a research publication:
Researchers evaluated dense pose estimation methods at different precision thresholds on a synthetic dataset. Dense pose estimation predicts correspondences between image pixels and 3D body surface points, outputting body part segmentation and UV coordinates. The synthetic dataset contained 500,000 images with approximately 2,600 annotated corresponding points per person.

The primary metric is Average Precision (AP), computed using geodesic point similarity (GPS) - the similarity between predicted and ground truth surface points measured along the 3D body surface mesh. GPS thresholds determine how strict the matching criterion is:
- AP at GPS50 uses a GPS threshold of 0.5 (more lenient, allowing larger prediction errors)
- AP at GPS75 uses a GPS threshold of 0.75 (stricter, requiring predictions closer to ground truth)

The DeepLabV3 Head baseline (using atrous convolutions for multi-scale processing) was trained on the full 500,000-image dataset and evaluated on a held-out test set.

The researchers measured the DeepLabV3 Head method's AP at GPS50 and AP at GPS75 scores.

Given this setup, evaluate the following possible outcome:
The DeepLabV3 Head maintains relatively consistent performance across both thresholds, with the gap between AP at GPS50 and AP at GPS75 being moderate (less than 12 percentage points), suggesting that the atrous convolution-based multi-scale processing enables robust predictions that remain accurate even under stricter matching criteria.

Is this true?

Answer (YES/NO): NO